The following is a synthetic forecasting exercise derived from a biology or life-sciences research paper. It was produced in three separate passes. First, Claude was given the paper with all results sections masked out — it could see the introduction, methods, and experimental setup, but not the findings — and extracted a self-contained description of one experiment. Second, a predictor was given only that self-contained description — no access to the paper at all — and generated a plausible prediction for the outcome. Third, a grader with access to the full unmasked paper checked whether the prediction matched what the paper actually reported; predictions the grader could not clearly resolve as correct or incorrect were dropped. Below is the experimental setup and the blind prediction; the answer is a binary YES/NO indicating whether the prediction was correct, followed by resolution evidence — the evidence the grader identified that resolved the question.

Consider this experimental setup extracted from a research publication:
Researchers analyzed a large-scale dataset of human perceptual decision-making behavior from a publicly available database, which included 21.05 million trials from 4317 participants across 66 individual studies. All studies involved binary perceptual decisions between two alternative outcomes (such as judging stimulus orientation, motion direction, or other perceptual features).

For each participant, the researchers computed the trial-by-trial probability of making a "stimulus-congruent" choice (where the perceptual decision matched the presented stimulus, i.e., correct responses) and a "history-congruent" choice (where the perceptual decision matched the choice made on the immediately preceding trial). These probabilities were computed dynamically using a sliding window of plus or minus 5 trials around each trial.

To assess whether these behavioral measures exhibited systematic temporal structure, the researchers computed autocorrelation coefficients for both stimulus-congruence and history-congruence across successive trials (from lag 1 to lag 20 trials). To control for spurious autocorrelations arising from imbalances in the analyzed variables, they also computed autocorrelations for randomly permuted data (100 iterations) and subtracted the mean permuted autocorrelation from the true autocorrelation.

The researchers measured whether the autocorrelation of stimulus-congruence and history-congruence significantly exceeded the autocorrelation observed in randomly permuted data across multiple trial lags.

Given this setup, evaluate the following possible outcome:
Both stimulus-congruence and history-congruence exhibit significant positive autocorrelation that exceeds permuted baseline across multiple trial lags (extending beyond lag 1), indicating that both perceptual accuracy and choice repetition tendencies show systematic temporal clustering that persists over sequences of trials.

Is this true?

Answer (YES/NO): YES